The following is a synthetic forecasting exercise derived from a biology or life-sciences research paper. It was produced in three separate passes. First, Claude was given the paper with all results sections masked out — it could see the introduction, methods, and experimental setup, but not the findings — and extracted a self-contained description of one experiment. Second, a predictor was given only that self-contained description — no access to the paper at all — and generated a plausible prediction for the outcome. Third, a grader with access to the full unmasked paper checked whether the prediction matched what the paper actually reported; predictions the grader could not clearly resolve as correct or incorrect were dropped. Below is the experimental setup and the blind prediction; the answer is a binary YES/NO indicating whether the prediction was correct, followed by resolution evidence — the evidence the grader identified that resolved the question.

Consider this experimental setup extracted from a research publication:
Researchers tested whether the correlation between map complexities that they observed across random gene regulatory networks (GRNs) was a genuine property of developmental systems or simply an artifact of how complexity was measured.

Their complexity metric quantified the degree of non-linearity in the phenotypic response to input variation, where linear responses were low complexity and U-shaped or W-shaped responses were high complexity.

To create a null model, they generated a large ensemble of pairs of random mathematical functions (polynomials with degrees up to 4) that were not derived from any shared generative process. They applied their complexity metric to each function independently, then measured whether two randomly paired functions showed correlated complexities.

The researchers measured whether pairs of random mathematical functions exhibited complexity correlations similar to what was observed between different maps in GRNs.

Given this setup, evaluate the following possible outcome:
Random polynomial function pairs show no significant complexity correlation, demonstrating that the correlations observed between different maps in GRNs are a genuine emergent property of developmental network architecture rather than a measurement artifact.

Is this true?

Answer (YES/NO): YES